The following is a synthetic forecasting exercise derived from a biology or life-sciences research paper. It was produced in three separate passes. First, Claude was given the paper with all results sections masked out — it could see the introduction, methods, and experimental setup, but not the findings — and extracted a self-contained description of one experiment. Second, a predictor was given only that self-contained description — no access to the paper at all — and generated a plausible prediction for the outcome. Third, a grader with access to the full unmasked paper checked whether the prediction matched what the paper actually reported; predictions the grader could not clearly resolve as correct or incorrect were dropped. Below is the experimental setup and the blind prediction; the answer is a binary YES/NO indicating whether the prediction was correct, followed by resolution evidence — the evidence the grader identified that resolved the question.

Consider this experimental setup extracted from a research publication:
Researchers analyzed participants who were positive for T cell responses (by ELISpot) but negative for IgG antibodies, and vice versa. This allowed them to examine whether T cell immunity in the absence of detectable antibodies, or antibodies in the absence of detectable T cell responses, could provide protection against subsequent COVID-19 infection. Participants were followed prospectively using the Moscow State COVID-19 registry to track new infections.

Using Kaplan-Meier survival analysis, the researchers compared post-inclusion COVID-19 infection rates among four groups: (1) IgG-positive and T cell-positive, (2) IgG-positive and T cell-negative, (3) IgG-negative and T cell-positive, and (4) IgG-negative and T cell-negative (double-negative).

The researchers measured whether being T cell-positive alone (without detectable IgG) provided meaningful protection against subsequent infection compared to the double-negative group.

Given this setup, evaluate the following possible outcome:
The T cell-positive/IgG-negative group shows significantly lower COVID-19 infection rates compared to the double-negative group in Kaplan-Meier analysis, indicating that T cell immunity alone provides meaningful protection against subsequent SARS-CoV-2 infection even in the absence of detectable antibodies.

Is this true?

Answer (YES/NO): NO